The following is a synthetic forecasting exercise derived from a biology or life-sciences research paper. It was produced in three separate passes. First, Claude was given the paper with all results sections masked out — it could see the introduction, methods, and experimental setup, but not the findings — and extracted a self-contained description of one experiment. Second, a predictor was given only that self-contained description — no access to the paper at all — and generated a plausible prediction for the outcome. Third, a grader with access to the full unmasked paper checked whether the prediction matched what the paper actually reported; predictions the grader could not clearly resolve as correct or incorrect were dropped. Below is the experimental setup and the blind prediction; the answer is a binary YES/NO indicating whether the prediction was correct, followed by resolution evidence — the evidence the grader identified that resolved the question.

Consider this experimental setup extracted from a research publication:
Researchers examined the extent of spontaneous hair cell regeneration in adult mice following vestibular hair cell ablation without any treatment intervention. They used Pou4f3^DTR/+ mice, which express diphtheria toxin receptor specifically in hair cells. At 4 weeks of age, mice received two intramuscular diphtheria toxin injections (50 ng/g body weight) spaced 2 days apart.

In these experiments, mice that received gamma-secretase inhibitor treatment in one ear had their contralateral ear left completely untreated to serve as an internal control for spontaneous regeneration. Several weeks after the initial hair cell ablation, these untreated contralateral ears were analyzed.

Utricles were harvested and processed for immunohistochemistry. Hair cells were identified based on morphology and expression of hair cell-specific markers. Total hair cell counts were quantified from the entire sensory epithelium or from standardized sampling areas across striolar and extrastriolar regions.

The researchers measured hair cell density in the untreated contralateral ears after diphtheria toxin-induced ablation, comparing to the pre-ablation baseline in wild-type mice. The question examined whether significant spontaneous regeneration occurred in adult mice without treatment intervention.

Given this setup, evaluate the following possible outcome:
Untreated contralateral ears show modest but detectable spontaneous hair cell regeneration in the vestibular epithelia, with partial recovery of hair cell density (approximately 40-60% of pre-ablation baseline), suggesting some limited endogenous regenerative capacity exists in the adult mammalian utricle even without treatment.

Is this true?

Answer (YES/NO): NO